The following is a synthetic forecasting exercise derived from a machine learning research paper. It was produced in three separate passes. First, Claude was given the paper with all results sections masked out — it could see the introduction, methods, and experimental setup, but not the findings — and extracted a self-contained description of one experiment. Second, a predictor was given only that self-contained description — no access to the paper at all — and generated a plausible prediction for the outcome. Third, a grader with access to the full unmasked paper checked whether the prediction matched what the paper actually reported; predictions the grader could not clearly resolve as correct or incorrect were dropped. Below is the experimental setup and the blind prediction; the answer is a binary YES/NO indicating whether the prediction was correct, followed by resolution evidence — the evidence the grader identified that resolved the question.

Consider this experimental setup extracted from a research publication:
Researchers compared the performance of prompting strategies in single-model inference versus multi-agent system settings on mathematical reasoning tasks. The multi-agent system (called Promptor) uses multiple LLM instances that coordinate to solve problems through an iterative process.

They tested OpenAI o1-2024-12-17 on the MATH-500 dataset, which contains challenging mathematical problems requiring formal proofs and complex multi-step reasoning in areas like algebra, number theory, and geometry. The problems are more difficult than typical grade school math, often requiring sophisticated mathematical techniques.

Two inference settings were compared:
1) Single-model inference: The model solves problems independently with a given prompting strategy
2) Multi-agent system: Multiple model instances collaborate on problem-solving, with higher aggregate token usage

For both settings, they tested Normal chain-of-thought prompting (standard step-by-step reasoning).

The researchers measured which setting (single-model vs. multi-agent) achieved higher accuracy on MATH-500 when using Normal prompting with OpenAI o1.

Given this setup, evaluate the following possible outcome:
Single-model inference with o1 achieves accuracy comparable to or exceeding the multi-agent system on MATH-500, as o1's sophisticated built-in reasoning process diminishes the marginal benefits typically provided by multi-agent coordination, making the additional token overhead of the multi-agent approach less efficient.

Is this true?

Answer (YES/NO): YES